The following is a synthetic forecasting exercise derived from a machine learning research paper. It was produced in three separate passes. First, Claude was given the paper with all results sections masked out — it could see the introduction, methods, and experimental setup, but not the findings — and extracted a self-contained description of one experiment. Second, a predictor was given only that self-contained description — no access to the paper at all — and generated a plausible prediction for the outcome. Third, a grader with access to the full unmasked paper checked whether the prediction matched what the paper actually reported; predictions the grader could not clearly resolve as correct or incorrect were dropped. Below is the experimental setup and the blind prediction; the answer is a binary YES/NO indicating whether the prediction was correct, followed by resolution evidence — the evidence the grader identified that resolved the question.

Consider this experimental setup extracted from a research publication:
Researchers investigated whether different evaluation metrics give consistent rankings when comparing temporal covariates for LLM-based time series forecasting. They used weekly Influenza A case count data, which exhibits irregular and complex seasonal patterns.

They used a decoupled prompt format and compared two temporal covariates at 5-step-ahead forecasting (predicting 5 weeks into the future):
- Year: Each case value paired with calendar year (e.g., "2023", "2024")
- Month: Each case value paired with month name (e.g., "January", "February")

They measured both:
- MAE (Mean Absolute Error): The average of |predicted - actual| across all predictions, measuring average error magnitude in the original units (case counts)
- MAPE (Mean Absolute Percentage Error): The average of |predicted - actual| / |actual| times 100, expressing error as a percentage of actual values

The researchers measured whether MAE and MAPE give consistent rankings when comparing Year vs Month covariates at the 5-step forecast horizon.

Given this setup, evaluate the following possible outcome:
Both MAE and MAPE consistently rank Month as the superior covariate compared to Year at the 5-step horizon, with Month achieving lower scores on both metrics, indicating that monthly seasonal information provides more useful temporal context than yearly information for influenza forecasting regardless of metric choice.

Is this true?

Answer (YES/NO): NO